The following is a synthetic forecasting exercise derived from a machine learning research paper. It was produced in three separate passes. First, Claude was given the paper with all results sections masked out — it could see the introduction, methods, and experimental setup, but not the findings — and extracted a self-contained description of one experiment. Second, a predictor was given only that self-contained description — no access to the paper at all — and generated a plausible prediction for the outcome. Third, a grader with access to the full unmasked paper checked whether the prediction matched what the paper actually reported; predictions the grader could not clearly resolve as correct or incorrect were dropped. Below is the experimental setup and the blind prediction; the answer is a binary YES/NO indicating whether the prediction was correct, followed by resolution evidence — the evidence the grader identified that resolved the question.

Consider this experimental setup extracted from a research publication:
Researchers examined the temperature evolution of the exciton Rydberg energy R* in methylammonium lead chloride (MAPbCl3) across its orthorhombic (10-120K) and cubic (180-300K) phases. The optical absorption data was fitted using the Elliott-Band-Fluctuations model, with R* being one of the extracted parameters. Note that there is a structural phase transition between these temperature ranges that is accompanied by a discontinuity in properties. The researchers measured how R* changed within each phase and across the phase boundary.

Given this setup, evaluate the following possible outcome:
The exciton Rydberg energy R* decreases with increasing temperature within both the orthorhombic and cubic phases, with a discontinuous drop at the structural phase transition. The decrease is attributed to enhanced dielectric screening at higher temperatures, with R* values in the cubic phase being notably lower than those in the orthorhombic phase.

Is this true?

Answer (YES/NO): NO